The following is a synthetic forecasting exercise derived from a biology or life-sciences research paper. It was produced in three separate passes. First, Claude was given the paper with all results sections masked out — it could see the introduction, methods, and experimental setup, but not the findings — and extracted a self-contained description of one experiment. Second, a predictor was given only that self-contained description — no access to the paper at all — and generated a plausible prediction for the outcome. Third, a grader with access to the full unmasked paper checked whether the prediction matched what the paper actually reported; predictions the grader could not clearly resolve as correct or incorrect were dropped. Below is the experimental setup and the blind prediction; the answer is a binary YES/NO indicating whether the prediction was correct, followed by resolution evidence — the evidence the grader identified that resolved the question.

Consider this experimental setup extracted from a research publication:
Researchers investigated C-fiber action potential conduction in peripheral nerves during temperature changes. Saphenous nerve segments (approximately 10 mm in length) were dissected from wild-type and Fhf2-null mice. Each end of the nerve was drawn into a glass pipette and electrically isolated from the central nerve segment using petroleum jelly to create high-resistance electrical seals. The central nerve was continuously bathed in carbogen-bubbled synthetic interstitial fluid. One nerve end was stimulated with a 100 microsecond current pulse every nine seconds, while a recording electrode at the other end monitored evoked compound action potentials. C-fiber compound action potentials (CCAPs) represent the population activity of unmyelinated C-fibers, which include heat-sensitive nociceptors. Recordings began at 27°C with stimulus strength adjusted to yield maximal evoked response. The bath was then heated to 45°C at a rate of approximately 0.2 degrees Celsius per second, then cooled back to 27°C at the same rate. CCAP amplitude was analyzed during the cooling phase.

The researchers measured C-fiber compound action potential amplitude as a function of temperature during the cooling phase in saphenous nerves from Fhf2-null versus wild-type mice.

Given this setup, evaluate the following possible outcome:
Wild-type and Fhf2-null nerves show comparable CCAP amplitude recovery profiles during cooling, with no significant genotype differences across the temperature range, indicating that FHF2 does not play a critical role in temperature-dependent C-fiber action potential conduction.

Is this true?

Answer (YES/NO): NO